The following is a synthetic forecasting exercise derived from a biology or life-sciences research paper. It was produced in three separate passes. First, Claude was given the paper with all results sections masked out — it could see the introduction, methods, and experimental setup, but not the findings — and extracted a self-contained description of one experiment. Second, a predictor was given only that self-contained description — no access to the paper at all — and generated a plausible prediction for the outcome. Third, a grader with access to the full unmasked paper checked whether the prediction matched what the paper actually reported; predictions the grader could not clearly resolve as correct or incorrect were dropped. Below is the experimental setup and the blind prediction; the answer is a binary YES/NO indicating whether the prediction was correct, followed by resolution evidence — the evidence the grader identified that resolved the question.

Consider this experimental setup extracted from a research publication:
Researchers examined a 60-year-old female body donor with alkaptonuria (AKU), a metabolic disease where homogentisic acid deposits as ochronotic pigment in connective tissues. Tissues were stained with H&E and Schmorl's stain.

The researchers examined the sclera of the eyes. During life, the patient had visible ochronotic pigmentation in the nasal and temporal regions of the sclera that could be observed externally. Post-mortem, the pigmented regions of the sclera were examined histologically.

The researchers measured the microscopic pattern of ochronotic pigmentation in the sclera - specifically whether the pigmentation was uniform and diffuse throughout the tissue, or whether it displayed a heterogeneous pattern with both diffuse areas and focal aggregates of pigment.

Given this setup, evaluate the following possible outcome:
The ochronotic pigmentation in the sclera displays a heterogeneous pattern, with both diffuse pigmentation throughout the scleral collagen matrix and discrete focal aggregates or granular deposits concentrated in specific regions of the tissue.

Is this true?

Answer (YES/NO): YES